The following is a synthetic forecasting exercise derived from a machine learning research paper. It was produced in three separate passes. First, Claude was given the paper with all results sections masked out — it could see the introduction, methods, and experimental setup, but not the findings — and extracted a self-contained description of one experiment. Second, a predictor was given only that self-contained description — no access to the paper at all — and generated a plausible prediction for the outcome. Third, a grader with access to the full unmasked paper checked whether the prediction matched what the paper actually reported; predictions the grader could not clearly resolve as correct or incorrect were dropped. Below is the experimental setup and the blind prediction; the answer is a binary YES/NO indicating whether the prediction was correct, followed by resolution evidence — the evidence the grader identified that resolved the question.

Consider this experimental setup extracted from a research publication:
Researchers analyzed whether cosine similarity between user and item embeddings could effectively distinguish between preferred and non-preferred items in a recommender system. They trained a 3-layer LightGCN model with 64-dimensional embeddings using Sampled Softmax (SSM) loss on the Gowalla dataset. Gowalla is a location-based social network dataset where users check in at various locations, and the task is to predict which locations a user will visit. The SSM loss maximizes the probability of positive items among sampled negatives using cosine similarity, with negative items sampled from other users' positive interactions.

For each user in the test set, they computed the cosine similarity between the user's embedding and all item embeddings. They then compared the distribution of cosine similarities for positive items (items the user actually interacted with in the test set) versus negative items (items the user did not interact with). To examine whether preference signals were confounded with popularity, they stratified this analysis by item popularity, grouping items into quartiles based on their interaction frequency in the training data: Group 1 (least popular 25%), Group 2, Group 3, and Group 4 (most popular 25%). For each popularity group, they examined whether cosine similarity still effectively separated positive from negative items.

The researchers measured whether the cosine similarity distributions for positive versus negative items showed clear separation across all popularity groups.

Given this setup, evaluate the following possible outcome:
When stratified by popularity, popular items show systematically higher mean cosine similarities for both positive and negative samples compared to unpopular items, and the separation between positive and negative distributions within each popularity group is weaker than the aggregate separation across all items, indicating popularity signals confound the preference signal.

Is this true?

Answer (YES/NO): NO